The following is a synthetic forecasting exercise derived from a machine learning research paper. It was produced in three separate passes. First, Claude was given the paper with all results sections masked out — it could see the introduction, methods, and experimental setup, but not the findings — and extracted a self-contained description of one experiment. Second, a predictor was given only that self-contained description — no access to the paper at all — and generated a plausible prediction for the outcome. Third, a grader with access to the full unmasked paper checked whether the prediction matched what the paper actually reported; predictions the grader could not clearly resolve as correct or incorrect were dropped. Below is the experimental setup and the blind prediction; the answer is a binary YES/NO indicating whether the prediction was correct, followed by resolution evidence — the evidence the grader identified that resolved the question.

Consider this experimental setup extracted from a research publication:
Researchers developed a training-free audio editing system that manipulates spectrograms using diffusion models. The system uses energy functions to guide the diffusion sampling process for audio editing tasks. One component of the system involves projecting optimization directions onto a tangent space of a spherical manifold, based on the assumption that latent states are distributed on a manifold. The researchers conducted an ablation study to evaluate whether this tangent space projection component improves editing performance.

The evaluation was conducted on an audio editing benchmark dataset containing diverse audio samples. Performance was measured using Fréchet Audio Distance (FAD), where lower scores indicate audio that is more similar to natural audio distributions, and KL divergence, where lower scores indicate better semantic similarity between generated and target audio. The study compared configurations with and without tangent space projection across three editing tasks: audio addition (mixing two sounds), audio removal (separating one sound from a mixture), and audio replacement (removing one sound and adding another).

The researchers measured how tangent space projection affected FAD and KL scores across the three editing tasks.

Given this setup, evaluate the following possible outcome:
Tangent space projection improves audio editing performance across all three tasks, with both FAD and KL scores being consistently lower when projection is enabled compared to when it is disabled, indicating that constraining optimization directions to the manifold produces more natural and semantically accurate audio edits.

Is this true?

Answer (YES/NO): NO